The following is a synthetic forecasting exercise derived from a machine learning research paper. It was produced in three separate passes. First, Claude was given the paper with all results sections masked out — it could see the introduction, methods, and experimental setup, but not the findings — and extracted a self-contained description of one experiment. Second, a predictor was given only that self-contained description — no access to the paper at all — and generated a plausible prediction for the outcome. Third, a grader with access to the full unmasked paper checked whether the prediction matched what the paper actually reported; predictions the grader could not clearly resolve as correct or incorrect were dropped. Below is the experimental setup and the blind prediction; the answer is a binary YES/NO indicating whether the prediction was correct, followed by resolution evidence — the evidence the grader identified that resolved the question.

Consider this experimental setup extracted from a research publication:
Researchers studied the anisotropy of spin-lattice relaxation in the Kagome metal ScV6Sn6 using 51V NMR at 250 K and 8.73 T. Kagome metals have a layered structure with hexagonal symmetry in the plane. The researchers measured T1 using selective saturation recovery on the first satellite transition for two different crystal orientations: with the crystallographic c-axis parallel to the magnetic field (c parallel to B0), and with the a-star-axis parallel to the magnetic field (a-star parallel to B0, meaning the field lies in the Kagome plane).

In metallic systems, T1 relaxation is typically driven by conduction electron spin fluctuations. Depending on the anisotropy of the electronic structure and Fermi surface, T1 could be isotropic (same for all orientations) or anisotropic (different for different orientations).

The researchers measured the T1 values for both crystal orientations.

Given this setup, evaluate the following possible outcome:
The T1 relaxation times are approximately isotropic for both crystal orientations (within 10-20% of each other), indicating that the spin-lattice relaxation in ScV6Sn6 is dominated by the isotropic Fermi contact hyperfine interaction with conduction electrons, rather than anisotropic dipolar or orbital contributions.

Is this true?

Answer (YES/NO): YES